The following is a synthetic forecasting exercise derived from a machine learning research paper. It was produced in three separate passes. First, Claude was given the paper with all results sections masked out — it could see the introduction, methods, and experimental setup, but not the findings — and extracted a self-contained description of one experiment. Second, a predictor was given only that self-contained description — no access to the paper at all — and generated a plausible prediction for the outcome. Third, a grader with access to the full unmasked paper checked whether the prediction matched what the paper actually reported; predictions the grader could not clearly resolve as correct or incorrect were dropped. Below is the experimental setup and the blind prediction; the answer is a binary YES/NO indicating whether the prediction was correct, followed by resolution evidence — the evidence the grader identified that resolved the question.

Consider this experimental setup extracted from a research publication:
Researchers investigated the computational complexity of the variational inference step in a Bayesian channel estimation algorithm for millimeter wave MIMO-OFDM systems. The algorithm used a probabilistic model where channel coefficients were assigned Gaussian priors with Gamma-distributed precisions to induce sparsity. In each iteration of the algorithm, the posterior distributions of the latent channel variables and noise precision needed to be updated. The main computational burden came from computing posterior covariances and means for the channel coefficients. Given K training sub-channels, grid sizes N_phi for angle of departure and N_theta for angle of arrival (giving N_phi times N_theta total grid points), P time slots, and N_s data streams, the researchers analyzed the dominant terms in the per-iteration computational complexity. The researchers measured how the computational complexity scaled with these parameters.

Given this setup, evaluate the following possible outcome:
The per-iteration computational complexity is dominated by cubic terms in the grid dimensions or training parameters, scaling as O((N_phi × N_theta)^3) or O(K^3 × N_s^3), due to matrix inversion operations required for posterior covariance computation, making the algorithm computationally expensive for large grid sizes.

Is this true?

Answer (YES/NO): NO